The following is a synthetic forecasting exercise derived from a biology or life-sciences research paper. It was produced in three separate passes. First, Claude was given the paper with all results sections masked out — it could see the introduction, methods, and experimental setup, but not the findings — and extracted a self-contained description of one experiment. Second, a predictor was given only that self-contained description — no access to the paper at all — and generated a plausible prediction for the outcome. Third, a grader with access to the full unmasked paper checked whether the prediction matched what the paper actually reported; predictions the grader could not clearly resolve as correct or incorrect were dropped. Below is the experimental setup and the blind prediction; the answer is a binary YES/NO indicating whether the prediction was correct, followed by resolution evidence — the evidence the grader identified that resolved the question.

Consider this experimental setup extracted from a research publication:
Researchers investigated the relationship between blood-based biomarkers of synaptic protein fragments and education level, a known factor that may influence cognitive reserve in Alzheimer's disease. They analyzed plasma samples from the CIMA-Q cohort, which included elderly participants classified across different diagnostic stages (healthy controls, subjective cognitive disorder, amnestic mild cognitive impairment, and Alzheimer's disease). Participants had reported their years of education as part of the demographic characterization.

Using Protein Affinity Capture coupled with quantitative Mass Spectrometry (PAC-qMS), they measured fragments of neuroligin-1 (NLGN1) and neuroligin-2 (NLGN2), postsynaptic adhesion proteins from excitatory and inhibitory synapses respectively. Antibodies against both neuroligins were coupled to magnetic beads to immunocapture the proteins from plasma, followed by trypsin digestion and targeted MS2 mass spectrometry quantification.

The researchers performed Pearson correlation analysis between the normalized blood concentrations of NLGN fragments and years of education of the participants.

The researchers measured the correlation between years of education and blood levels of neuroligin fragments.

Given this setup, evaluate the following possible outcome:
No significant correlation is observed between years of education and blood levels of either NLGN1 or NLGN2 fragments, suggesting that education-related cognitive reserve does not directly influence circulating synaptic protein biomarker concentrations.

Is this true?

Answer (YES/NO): YES